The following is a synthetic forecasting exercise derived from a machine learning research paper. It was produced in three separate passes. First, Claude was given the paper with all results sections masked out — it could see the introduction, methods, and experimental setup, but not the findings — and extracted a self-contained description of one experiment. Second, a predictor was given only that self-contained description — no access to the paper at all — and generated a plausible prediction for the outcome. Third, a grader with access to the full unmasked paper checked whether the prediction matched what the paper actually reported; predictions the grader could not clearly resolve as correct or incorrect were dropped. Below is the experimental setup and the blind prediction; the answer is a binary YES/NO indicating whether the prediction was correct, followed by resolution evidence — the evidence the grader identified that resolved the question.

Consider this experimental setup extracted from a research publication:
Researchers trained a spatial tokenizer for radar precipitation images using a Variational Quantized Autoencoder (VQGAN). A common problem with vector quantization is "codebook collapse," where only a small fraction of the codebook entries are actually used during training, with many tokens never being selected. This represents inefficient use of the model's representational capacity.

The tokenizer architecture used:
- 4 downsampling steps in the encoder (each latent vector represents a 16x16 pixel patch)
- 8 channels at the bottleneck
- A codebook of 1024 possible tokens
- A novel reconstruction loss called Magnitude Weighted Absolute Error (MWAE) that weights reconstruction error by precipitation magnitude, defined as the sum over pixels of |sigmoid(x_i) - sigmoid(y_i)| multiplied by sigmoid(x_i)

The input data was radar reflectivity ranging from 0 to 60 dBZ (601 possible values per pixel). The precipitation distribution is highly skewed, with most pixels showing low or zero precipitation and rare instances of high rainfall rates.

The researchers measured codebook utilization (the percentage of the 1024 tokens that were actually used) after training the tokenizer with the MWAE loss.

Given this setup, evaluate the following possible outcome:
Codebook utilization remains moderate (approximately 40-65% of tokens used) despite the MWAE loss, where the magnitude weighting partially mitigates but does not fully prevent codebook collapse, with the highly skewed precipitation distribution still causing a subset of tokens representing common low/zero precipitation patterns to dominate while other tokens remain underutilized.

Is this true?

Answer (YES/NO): NO